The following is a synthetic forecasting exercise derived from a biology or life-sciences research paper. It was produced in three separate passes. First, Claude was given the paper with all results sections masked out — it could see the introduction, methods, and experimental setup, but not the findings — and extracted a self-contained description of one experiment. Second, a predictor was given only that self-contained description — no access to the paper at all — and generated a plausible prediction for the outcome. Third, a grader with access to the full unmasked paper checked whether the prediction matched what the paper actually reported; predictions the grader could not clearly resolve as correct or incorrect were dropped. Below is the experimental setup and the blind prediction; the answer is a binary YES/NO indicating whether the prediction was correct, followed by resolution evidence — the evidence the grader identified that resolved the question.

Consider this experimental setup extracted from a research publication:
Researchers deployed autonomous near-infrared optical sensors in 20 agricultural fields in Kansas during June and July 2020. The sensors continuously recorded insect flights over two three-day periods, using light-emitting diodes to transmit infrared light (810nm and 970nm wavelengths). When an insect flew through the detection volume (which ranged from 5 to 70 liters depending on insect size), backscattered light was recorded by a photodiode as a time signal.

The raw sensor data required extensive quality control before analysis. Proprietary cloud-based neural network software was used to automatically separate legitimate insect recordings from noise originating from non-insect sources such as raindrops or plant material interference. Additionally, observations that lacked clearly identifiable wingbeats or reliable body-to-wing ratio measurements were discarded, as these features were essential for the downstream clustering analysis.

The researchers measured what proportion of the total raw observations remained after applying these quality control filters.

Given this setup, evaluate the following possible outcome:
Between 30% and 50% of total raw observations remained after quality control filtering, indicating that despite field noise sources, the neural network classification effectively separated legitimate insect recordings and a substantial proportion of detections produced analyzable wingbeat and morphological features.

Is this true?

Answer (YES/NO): NO